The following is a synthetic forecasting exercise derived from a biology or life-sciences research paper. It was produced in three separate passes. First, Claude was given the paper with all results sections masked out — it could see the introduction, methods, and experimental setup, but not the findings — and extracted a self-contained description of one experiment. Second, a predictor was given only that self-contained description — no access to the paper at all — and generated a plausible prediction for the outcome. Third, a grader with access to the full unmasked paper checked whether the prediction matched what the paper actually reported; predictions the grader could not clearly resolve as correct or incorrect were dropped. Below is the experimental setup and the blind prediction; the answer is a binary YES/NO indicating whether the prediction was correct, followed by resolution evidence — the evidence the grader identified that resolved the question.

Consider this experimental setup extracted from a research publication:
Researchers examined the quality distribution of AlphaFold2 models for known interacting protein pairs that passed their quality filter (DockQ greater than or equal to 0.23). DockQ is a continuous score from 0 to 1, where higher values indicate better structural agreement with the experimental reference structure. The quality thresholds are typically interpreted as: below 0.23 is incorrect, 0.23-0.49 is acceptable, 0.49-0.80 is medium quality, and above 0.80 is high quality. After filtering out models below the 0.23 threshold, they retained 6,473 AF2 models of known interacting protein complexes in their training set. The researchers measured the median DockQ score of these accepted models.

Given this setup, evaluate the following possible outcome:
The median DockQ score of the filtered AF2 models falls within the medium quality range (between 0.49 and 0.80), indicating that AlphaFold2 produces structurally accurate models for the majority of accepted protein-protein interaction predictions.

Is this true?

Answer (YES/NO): NO